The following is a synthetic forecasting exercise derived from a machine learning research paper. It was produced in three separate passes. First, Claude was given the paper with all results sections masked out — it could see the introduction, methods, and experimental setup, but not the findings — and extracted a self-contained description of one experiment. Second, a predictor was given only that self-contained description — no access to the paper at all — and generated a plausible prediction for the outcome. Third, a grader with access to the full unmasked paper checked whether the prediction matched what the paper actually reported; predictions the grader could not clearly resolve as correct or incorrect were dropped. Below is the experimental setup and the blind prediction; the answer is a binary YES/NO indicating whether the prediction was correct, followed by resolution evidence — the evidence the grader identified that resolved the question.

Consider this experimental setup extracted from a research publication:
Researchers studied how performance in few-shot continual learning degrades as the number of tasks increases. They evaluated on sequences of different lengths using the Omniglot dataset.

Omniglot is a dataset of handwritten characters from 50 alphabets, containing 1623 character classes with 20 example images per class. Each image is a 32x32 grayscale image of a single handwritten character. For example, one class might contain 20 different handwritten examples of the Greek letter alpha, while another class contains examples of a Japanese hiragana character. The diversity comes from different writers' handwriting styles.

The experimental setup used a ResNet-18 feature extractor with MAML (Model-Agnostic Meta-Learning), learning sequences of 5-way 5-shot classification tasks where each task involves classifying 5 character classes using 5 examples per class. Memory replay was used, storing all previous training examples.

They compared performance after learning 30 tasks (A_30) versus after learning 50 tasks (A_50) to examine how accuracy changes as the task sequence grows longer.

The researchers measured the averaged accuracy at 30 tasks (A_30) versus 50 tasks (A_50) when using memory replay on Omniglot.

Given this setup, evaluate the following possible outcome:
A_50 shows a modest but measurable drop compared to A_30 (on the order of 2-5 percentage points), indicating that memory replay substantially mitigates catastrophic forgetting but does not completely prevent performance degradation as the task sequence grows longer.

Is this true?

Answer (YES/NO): YES